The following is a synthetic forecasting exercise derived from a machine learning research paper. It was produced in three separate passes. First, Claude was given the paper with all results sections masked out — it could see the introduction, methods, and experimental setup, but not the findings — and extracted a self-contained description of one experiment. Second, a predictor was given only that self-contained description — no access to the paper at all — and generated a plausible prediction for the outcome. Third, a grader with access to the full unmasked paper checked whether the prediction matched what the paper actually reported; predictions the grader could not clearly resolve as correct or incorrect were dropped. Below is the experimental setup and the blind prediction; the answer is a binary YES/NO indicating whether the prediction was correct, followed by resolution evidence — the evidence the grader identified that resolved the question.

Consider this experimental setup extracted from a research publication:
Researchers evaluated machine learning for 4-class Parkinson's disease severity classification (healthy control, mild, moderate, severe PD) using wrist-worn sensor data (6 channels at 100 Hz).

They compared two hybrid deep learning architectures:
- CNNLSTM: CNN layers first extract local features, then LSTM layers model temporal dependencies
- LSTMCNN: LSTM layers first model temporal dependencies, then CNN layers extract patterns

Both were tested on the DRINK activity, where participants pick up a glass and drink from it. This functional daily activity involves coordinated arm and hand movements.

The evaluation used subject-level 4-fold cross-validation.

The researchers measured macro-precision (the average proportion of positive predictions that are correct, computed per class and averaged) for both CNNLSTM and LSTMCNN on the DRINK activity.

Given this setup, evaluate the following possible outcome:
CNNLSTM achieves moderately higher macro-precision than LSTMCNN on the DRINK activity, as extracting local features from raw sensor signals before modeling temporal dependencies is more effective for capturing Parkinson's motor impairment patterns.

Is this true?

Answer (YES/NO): NO